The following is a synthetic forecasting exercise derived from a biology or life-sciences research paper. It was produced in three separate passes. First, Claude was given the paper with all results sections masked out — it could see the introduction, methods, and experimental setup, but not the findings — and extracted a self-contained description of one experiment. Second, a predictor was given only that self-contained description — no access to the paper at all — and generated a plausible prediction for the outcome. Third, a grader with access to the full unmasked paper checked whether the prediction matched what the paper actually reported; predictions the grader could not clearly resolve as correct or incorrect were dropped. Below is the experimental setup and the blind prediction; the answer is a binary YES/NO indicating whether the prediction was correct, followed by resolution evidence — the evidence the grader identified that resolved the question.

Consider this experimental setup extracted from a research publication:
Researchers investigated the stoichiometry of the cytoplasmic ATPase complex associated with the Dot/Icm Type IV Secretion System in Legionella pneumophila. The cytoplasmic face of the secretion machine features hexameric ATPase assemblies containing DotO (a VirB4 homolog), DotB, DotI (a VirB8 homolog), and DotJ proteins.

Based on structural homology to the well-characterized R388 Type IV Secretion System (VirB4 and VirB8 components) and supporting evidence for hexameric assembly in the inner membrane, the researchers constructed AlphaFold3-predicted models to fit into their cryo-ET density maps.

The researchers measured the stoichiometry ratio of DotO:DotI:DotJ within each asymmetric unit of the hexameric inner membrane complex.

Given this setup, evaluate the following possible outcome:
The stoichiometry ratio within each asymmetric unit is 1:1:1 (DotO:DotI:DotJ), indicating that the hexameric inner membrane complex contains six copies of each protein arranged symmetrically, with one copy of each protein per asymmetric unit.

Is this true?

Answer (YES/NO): NO